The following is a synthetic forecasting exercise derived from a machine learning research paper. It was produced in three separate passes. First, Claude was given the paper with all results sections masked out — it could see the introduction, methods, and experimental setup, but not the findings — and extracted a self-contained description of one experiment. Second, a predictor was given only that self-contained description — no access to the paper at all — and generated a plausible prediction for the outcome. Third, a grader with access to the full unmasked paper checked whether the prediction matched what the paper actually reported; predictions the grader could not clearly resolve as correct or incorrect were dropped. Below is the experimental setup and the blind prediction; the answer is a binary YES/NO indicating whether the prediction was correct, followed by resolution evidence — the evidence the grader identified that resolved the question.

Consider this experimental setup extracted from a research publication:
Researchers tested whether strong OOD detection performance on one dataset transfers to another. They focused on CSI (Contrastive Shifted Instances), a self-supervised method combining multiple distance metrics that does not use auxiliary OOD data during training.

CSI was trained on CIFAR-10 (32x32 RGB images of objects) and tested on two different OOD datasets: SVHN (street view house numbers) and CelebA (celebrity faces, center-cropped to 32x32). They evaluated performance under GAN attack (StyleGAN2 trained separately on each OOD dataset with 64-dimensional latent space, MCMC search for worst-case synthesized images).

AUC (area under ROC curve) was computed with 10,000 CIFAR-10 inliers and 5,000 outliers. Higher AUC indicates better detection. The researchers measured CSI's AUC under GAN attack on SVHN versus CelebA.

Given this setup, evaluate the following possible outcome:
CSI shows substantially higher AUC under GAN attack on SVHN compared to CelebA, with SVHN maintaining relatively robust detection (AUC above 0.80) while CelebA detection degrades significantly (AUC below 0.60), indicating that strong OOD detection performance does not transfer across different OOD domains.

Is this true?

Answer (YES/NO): YES